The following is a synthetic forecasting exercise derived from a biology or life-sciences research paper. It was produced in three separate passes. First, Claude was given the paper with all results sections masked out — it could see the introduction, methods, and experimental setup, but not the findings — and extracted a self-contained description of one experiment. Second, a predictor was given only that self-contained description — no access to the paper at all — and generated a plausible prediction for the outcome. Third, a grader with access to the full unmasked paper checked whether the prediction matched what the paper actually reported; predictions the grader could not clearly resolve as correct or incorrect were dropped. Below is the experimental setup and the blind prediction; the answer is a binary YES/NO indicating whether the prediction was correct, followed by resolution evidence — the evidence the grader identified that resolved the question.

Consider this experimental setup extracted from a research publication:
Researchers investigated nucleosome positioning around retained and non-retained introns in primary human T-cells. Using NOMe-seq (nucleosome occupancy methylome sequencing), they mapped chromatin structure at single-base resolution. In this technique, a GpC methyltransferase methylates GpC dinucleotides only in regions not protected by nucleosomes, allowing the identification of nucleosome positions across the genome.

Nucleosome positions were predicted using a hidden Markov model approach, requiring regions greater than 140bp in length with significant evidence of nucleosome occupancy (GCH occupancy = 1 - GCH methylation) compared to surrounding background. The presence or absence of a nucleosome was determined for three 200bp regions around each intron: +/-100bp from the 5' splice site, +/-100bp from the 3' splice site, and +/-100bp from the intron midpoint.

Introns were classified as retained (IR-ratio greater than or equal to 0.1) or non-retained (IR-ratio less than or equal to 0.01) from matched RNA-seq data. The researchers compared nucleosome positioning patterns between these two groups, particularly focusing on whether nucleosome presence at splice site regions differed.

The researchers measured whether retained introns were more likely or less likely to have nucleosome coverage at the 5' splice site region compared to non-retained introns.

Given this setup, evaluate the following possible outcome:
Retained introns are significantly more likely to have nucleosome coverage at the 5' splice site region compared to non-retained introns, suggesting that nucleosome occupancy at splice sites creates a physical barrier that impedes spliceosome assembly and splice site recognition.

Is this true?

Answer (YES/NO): NO